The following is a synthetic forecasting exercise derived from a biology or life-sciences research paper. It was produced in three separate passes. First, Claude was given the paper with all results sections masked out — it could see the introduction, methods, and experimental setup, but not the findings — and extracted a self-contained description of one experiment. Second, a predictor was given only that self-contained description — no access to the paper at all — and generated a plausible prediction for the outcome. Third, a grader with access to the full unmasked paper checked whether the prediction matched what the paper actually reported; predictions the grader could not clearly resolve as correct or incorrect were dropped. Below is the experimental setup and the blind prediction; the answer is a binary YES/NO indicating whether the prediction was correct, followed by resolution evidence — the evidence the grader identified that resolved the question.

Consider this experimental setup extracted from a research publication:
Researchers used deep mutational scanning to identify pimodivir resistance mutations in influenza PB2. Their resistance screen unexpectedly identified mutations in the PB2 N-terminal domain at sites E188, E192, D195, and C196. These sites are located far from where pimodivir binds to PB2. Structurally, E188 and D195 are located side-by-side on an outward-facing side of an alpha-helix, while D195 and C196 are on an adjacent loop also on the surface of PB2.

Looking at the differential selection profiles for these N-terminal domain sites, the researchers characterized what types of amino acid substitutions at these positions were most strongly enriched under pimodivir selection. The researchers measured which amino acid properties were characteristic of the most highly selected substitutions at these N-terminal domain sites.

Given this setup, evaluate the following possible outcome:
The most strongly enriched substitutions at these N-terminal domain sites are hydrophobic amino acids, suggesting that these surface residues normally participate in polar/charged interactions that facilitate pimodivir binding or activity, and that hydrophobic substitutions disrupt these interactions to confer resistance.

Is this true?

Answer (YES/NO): NO